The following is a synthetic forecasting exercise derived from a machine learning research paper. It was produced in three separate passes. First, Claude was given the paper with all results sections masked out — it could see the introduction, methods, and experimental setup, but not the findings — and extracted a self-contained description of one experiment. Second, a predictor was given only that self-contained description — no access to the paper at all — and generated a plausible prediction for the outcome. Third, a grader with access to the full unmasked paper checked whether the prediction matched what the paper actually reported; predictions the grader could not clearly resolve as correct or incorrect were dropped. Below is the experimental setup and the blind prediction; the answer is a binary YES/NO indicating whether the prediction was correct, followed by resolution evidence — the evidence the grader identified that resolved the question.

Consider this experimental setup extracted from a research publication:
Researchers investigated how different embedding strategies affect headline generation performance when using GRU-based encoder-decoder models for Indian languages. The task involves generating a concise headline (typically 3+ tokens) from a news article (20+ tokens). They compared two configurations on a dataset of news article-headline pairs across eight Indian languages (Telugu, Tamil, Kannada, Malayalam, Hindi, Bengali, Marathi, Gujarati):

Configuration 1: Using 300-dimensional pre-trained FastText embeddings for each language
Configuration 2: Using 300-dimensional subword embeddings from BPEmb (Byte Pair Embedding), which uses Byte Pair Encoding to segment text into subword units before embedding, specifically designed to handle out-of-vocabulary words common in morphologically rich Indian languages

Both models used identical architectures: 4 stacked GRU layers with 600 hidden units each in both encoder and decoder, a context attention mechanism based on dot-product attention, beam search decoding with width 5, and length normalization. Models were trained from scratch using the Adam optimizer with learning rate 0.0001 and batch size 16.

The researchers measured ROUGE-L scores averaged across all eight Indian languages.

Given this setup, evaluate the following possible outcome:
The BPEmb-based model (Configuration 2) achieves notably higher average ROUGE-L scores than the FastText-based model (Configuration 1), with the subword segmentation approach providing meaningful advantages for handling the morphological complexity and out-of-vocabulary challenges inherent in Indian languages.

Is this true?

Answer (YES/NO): NO